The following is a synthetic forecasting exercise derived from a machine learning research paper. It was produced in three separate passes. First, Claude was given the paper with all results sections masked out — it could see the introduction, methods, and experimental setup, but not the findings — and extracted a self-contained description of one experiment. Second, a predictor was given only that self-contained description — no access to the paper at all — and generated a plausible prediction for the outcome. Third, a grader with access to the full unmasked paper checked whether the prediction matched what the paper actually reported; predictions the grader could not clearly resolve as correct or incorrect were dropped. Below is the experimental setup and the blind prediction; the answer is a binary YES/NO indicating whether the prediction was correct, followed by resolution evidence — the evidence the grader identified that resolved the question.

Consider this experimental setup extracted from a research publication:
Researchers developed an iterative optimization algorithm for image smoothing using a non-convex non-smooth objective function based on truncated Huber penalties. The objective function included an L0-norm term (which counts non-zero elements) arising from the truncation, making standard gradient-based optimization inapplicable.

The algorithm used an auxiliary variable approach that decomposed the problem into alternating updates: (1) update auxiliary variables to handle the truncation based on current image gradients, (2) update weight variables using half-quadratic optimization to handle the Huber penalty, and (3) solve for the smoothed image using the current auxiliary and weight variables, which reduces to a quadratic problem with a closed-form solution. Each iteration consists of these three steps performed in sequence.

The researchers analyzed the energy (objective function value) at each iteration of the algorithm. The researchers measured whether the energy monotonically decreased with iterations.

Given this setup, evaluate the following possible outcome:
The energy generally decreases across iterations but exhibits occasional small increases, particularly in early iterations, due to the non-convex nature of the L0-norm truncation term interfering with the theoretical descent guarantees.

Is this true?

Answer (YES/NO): NO